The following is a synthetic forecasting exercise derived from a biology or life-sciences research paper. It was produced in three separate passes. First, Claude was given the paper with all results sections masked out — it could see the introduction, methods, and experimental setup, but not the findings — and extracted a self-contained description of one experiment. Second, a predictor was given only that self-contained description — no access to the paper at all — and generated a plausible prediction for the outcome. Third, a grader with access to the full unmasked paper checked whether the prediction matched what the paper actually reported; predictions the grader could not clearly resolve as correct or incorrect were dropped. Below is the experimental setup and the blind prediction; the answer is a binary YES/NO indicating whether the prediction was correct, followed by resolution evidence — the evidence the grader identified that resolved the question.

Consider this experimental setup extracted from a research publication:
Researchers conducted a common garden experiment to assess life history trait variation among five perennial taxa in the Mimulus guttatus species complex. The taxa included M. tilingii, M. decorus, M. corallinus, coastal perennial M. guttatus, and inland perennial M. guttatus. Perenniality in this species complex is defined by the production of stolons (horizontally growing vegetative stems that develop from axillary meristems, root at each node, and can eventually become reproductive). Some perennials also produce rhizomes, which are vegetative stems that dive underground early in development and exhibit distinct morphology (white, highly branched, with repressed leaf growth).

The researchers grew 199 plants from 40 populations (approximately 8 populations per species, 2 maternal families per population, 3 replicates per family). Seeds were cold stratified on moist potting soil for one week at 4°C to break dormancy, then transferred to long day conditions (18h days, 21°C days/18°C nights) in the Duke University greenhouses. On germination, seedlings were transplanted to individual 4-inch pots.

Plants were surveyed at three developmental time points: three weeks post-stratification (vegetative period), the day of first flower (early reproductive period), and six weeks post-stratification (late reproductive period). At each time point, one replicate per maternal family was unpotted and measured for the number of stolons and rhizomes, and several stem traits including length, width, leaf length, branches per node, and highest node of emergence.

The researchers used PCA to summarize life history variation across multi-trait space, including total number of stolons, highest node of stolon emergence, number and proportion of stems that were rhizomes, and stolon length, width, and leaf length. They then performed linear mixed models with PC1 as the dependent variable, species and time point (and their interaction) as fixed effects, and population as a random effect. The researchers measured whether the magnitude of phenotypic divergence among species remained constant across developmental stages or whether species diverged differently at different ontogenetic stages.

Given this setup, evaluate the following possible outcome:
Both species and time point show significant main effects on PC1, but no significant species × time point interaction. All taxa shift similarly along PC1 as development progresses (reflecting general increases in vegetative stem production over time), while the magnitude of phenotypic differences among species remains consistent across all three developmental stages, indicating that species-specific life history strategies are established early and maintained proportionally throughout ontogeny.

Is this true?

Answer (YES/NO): NO